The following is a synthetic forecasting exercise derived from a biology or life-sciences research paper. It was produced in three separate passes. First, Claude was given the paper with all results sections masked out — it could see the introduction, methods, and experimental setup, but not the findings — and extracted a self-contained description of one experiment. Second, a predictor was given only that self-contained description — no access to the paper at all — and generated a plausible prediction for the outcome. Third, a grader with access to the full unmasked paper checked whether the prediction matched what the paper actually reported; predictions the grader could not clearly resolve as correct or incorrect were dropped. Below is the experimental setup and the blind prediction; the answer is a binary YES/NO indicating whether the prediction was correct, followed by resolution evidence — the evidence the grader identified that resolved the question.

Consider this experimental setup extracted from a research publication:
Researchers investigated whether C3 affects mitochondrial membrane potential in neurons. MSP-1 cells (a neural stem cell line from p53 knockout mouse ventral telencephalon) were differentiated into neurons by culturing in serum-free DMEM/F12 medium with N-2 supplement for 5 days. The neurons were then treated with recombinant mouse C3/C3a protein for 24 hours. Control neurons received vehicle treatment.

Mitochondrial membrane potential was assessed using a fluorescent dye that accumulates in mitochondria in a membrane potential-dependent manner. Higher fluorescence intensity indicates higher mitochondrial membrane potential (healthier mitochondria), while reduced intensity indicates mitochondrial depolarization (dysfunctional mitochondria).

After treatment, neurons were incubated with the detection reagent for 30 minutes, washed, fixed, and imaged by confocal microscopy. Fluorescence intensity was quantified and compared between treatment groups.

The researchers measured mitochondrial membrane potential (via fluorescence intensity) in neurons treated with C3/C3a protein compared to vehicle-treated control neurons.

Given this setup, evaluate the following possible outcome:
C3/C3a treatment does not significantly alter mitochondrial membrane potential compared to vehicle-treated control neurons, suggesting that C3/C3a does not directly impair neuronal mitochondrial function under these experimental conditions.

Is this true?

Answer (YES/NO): NO